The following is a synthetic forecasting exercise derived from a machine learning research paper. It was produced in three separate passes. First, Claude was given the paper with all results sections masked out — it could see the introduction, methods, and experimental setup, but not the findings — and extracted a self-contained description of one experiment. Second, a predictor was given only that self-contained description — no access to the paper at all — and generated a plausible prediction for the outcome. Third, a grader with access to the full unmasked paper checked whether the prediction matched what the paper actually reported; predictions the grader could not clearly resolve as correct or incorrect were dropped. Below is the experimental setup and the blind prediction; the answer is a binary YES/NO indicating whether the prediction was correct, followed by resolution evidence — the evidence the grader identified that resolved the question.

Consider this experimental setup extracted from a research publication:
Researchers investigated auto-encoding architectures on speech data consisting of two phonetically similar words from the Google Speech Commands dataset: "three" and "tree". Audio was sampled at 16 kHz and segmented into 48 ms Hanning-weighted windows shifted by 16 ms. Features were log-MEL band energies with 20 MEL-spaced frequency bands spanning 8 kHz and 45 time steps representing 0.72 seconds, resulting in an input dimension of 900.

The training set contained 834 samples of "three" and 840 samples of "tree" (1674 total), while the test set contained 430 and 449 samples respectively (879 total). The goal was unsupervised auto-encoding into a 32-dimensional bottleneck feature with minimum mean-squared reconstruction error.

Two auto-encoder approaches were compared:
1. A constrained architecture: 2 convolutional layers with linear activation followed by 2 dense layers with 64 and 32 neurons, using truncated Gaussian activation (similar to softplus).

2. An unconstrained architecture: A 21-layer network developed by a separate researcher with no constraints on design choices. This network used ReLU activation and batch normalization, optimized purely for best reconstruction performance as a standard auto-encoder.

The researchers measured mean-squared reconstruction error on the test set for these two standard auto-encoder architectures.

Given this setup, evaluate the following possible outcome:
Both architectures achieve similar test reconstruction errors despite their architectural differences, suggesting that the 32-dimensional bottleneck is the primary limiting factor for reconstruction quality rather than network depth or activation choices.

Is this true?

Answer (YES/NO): YES